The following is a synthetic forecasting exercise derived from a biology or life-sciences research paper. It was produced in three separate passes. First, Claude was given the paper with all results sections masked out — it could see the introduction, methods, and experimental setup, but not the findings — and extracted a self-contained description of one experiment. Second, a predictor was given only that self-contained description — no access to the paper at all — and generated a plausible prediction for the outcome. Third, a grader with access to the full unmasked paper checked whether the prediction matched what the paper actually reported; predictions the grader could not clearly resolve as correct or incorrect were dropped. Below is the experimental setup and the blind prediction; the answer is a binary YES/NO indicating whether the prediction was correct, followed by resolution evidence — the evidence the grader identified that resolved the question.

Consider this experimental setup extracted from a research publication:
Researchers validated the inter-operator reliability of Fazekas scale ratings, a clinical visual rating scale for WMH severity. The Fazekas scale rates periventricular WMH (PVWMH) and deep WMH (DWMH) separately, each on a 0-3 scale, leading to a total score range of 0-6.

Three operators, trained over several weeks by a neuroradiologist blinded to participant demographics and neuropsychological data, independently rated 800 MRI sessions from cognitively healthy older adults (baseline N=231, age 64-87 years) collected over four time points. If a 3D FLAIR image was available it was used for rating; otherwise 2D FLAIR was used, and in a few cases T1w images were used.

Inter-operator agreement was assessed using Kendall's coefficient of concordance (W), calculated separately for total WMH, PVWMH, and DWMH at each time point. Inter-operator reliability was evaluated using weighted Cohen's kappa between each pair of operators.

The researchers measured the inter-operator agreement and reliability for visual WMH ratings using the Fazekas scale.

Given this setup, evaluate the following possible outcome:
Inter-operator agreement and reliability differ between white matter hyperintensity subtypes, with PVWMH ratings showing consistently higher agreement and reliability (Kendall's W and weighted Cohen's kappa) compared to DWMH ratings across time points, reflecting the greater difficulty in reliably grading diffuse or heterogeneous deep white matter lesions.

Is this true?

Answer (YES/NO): NO